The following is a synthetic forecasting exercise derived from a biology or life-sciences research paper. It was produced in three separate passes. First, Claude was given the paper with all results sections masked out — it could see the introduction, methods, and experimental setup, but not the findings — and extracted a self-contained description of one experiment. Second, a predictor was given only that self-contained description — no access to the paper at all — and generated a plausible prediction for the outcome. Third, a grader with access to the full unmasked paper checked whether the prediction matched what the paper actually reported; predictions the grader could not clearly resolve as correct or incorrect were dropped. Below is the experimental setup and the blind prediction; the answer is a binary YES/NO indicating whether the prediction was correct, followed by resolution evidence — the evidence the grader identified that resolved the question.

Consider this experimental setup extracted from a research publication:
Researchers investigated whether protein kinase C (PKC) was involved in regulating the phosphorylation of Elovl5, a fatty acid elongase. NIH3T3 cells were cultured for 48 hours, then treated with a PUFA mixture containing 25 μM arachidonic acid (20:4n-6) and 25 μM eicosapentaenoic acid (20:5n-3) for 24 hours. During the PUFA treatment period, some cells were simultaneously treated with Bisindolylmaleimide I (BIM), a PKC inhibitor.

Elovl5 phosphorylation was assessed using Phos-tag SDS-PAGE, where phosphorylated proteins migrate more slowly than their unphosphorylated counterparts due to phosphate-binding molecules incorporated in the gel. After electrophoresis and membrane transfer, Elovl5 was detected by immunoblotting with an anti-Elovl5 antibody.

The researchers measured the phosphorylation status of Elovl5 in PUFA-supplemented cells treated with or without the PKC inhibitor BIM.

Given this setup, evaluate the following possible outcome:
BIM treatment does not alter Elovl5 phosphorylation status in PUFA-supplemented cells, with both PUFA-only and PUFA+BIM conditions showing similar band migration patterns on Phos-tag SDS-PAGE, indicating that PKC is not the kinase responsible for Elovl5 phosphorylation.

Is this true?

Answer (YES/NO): YES